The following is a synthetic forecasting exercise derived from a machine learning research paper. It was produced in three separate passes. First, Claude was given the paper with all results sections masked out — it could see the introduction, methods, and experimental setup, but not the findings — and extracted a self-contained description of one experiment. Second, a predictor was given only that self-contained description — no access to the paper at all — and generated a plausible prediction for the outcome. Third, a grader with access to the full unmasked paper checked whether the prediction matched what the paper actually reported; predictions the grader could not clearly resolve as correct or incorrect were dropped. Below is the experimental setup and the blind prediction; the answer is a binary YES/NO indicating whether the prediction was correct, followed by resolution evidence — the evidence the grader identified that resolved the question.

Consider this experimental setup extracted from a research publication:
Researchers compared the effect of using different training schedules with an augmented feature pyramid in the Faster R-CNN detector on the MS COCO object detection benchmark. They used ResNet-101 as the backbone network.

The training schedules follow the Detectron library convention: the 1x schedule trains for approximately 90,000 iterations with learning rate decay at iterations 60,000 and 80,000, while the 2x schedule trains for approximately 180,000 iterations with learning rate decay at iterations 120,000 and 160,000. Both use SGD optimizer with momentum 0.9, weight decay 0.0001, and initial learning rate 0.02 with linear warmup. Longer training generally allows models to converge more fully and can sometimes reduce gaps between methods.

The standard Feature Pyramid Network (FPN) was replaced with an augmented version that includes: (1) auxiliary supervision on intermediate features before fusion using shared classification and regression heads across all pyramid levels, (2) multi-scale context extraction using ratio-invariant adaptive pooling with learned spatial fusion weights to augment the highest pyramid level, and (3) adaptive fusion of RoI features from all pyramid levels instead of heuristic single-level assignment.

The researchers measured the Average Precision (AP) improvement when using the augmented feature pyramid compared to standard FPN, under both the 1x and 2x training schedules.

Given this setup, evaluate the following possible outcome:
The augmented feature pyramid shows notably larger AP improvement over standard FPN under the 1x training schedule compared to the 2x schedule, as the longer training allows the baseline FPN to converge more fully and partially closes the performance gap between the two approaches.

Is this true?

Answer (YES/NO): NO